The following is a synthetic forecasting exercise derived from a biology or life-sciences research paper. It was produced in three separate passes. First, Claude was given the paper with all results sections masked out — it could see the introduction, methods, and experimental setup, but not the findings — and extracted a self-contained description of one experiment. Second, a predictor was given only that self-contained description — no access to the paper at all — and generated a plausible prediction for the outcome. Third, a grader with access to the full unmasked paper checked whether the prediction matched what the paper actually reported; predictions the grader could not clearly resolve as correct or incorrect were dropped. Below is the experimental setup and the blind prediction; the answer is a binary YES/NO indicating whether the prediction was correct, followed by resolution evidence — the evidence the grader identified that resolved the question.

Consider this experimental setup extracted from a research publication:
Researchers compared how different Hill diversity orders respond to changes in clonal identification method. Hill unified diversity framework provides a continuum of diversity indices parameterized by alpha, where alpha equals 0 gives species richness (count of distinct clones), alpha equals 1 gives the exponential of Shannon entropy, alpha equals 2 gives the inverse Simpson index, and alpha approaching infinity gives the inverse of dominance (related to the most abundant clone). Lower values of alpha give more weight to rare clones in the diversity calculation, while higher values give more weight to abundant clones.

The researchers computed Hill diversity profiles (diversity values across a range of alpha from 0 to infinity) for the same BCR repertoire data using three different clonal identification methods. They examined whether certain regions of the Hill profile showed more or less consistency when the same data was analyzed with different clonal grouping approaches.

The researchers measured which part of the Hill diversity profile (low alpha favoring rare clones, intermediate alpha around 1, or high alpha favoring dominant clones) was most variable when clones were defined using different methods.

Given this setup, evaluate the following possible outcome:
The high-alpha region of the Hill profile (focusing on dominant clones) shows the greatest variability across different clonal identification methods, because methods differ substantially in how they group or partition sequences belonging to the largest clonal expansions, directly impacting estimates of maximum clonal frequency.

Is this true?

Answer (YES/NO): NO